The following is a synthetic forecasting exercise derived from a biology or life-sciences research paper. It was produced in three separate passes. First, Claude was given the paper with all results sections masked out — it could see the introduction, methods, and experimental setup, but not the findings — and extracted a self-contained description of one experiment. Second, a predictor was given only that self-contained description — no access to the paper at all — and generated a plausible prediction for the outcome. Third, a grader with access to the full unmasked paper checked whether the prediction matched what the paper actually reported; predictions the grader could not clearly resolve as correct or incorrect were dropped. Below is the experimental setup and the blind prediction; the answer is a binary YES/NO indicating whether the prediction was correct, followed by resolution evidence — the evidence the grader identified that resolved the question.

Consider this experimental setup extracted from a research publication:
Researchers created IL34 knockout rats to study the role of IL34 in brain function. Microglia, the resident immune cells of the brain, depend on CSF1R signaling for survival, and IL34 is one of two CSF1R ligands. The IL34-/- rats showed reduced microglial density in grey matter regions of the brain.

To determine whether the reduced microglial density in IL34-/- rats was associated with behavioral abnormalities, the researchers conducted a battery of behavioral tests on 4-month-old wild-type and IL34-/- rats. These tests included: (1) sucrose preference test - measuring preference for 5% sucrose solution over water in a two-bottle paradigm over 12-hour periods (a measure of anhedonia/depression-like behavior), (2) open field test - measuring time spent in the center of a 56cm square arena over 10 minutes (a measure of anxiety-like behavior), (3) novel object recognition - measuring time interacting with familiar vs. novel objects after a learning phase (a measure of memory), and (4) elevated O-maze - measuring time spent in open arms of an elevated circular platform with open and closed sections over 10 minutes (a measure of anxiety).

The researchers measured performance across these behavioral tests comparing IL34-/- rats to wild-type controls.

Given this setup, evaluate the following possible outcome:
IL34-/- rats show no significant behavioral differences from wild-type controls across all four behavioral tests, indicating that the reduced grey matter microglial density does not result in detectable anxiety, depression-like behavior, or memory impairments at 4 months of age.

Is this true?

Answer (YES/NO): YES